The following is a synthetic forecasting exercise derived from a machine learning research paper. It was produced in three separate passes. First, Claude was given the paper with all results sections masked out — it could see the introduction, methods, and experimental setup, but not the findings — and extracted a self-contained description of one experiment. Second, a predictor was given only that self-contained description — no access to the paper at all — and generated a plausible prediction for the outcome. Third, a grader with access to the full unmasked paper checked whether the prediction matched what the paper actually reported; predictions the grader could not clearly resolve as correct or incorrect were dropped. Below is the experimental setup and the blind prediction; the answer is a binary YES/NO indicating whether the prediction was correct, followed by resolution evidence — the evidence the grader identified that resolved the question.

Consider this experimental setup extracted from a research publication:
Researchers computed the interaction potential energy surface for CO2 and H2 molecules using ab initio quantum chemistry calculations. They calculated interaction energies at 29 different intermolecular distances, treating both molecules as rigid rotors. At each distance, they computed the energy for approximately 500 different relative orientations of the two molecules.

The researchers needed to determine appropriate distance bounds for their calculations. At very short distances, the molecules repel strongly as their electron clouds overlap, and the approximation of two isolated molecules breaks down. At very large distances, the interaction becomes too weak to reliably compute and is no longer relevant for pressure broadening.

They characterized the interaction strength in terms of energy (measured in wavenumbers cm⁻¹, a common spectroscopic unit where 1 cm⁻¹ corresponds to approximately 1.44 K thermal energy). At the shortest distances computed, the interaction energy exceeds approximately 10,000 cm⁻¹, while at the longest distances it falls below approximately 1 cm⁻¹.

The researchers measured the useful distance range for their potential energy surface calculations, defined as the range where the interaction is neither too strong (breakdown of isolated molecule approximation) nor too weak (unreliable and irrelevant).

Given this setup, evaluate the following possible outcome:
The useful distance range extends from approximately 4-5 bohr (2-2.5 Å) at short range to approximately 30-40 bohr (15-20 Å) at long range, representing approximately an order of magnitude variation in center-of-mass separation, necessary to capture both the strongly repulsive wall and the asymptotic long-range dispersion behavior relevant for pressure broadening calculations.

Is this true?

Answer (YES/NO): NO